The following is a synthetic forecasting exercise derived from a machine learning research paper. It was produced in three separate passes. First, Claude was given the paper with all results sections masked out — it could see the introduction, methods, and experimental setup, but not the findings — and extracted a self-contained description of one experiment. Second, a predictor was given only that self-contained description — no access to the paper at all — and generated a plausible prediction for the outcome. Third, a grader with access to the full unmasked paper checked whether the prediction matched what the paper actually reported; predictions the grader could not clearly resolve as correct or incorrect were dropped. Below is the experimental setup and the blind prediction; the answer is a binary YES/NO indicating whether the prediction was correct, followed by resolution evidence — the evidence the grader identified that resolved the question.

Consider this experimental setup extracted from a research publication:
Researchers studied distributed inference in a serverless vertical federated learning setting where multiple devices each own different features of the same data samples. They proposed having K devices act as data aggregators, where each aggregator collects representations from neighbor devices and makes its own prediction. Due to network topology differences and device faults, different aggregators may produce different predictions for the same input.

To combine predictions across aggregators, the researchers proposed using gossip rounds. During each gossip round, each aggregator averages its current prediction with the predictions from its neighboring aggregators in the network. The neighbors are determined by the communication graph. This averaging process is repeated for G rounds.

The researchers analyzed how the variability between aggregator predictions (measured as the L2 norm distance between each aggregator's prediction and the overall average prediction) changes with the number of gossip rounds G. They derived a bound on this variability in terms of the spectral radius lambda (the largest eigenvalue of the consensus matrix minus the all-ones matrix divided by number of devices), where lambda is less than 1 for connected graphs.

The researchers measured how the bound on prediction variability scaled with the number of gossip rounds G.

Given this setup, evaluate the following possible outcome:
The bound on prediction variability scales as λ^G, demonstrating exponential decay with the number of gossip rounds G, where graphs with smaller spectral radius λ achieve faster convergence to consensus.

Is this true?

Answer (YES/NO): YES